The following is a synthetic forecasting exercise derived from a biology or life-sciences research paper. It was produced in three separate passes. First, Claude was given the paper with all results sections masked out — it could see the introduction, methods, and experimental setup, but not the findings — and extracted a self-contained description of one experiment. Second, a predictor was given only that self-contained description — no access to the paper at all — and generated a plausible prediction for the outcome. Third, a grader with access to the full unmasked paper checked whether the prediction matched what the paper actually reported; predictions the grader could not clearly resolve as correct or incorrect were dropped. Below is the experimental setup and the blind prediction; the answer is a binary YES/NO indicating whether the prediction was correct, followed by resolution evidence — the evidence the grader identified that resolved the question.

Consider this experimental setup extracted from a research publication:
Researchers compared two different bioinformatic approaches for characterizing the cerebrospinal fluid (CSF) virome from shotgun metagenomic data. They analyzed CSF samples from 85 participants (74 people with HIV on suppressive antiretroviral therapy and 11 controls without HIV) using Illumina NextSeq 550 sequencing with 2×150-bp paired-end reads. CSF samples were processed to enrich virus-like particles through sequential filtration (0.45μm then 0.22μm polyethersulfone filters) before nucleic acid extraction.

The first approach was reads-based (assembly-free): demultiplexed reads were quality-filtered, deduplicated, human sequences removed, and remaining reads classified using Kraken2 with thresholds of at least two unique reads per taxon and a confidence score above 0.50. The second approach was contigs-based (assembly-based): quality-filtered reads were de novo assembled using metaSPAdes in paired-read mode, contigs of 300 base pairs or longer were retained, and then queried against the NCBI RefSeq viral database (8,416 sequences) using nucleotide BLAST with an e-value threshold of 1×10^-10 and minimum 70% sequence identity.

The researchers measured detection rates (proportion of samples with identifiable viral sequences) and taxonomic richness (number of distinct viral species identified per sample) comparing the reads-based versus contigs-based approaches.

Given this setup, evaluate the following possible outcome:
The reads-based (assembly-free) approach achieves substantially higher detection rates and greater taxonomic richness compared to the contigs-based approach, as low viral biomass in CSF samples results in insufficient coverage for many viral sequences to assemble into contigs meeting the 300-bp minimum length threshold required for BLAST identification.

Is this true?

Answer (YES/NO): YES